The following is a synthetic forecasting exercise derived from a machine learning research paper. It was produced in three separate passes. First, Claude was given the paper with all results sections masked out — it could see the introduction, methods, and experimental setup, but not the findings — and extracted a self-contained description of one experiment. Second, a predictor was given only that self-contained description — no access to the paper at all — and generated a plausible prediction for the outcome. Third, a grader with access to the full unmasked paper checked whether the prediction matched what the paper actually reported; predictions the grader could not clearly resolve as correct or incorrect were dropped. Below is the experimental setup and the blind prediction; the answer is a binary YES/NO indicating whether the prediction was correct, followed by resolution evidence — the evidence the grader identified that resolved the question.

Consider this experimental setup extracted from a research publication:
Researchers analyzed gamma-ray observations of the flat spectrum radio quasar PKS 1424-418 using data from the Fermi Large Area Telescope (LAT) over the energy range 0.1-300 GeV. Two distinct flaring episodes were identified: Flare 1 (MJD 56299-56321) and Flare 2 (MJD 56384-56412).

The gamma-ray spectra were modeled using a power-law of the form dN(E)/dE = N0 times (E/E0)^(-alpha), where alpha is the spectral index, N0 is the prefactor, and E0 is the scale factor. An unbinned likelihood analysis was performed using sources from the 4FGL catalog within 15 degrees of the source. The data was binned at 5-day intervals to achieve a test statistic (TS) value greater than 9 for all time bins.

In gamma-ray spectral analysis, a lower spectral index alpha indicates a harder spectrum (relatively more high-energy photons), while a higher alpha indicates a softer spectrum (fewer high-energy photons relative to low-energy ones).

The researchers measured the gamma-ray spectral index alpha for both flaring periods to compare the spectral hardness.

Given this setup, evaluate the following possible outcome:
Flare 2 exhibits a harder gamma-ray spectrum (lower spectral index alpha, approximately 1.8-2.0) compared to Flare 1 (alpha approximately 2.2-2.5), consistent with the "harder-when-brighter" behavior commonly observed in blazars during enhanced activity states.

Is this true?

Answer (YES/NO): NO